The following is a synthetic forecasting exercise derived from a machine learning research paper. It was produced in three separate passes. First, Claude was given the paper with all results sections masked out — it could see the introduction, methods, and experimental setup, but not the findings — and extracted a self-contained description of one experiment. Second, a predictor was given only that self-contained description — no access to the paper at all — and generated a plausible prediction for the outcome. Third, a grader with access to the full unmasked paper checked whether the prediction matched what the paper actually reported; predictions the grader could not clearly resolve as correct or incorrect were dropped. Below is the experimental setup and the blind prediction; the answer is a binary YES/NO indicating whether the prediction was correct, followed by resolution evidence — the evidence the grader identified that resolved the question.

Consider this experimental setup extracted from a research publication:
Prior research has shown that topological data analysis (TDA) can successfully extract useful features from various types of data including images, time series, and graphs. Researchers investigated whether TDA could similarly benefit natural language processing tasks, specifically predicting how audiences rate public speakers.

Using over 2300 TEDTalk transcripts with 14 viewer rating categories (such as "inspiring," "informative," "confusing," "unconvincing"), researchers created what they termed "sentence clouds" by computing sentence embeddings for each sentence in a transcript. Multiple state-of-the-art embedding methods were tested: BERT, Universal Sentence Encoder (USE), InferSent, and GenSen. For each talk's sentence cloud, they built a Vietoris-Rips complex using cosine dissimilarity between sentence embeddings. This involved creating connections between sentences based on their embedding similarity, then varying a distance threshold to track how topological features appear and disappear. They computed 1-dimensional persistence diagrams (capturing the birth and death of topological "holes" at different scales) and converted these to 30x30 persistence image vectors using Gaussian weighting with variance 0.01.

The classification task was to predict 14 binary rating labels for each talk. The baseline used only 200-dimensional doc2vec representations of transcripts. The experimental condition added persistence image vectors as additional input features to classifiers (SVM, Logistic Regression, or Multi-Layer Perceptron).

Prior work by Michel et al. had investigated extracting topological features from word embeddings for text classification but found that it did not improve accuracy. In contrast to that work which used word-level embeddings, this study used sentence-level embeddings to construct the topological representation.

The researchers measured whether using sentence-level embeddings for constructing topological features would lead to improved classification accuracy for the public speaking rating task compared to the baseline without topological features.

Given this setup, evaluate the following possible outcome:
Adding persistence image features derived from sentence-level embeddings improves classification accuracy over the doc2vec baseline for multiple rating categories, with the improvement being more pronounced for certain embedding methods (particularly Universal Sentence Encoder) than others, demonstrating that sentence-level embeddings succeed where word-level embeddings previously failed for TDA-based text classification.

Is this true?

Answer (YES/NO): NO